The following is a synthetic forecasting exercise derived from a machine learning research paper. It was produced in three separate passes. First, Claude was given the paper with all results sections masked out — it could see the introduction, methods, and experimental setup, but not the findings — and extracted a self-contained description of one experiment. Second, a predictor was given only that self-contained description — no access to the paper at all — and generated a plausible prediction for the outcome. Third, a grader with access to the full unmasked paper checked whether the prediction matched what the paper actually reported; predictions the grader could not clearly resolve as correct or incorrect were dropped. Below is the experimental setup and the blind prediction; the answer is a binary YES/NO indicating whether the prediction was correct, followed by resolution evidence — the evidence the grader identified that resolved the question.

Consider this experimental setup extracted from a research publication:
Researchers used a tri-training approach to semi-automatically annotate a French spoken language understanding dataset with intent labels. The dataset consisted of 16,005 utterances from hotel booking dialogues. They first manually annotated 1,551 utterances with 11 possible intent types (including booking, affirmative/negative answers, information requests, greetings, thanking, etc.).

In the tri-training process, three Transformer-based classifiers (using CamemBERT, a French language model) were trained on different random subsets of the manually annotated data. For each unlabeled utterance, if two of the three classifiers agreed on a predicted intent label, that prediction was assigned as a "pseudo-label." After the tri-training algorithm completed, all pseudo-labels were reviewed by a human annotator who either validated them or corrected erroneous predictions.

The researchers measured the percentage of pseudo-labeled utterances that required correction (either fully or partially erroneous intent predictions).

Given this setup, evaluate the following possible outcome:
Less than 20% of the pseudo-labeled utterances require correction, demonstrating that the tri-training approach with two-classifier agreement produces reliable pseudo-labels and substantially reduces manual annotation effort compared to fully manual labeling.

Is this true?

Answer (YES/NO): YES